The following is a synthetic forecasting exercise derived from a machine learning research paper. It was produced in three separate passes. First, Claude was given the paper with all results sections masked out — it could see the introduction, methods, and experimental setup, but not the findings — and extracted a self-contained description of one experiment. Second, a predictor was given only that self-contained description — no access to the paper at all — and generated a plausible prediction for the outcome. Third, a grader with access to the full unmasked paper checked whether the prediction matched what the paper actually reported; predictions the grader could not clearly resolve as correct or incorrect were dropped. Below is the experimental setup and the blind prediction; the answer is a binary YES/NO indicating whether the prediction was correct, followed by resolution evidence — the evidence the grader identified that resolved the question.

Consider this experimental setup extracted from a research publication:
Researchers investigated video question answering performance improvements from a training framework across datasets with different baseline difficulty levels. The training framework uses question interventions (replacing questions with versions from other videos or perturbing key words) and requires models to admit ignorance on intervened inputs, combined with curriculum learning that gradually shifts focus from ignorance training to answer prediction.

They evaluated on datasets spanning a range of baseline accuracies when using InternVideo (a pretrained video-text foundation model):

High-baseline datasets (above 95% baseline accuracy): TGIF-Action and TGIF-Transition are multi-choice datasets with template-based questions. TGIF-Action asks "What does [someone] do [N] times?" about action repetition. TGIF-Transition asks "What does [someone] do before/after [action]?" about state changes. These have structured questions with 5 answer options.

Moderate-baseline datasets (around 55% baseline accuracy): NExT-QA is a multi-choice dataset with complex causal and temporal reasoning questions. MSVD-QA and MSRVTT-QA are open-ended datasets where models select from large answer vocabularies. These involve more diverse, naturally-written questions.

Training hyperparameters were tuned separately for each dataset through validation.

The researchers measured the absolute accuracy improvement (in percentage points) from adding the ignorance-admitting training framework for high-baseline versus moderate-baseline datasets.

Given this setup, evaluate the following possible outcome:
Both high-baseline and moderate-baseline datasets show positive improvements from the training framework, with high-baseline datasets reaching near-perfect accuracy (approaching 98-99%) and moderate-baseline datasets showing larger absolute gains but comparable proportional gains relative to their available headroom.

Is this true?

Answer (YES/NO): NO